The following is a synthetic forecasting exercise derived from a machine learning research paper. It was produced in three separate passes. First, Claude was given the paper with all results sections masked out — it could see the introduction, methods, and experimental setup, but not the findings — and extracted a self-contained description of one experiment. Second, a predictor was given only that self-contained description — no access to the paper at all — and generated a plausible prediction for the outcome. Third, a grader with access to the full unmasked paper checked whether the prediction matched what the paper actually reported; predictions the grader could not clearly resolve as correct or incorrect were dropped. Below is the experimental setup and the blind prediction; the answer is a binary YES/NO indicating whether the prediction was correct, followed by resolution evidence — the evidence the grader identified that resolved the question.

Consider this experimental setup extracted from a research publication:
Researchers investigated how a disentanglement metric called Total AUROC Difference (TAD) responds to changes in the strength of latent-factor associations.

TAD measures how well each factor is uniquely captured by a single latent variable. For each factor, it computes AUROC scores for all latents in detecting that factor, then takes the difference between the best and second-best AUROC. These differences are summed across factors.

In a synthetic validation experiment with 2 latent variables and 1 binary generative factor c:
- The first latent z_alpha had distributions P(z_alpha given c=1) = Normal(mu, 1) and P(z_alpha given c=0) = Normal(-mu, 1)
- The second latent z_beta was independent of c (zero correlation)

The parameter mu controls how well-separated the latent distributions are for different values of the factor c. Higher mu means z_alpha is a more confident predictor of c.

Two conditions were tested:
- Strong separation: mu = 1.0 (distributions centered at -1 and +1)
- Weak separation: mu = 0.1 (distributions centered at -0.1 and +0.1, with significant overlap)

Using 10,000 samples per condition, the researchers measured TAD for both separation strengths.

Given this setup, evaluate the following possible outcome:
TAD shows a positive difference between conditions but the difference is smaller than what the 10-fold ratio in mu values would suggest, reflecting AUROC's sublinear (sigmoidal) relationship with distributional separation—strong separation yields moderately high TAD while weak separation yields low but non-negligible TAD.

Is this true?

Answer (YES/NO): YES